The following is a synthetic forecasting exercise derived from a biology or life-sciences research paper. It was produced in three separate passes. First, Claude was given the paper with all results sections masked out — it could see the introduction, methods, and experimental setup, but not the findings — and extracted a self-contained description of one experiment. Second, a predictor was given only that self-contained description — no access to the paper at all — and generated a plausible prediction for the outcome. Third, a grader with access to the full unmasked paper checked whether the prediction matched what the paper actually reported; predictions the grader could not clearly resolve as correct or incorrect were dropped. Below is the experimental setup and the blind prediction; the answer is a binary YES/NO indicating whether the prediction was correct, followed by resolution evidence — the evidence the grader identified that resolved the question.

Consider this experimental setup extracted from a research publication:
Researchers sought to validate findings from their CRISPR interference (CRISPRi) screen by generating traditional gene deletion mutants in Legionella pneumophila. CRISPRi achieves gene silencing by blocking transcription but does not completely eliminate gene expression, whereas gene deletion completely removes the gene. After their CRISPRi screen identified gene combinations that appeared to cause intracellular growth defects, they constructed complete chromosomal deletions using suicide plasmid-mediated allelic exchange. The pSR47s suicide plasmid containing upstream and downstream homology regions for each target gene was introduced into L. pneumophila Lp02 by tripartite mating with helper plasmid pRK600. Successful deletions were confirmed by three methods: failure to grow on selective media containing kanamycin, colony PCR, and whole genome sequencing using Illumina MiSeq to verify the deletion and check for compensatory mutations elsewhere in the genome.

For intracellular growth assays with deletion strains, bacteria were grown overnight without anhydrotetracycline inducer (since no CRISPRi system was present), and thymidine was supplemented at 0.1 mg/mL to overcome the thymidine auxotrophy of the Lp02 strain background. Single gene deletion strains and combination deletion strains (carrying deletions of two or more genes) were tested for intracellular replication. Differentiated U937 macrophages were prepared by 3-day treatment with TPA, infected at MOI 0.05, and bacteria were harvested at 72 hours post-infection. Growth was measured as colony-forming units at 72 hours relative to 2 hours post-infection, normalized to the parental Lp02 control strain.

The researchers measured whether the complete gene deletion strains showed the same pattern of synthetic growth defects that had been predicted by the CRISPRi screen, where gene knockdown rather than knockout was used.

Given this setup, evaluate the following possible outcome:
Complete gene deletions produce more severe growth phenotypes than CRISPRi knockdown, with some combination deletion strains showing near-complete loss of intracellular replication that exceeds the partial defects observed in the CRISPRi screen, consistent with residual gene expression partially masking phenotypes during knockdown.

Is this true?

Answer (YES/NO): NO